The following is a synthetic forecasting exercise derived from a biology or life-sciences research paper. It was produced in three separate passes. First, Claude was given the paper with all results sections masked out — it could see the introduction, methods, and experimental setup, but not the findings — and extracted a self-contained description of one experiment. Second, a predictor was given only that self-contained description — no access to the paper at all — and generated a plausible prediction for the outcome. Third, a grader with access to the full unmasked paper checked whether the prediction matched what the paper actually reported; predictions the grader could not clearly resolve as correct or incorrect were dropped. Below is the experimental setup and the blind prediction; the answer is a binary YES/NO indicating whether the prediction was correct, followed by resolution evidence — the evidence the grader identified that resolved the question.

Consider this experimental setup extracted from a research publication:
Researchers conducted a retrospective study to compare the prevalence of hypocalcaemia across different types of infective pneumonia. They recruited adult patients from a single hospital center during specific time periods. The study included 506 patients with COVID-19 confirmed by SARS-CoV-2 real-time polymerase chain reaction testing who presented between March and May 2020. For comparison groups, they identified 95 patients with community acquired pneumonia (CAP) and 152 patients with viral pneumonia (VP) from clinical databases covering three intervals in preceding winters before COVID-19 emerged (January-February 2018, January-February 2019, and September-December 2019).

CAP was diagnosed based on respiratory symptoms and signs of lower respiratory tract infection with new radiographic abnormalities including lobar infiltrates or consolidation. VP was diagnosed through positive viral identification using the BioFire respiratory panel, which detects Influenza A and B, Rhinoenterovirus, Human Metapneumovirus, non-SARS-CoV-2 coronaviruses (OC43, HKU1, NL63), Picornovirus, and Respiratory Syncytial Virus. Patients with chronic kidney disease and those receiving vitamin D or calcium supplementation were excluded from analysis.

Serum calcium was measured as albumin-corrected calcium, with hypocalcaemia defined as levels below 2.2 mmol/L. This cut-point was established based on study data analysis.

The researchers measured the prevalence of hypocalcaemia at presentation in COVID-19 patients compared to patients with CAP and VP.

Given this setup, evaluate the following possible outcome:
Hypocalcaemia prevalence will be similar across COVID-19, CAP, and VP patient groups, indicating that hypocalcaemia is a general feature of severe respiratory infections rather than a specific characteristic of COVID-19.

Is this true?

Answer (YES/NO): NO